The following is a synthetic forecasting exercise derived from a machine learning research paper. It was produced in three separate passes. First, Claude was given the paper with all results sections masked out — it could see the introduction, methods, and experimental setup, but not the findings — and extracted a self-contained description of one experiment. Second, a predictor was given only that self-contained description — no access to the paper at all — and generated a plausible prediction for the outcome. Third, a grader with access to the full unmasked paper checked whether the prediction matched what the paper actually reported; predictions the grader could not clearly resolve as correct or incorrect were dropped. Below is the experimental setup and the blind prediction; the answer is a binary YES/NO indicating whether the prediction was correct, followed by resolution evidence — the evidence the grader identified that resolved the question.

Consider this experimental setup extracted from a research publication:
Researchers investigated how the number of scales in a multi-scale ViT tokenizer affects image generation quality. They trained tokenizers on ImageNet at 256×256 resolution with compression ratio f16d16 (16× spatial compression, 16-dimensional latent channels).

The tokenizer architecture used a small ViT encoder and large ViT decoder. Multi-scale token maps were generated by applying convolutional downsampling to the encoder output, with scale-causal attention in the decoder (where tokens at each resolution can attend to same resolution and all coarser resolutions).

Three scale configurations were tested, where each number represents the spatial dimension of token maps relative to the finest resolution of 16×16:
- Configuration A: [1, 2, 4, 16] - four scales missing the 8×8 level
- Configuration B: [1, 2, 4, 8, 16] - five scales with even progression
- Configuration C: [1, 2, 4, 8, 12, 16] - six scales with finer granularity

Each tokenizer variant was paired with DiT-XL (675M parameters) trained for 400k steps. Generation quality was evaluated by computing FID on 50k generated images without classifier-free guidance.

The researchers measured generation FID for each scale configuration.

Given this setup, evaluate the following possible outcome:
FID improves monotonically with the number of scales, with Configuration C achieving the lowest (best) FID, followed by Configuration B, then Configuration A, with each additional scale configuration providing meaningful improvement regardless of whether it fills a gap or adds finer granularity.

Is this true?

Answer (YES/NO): NO